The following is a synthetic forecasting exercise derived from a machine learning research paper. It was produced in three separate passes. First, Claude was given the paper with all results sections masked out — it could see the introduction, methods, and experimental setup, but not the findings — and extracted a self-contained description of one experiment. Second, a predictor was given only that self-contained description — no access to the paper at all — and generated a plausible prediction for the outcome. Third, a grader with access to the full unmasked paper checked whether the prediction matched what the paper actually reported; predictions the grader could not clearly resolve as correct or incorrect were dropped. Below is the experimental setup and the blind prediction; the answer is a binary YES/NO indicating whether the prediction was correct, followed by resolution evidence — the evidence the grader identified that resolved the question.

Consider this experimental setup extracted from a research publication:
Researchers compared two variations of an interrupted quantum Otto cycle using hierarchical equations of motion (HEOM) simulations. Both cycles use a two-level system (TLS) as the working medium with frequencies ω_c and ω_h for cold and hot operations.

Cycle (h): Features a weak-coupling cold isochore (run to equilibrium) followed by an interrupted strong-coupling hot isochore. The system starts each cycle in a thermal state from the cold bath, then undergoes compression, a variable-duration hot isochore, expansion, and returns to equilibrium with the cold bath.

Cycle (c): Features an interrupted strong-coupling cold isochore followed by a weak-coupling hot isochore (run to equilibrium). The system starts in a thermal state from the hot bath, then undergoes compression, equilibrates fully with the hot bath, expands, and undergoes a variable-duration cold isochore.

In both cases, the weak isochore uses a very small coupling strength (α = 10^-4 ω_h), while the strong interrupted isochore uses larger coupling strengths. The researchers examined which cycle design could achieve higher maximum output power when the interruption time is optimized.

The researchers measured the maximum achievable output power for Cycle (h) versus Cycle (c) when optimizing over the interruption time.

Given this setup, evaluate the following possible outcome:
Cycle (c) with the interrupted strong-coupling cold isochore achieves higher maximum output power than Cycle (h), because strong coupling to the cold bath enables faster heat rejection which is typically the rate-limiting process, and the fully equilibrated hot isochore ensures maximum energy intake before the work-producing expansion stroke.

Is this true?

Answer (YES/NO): NO